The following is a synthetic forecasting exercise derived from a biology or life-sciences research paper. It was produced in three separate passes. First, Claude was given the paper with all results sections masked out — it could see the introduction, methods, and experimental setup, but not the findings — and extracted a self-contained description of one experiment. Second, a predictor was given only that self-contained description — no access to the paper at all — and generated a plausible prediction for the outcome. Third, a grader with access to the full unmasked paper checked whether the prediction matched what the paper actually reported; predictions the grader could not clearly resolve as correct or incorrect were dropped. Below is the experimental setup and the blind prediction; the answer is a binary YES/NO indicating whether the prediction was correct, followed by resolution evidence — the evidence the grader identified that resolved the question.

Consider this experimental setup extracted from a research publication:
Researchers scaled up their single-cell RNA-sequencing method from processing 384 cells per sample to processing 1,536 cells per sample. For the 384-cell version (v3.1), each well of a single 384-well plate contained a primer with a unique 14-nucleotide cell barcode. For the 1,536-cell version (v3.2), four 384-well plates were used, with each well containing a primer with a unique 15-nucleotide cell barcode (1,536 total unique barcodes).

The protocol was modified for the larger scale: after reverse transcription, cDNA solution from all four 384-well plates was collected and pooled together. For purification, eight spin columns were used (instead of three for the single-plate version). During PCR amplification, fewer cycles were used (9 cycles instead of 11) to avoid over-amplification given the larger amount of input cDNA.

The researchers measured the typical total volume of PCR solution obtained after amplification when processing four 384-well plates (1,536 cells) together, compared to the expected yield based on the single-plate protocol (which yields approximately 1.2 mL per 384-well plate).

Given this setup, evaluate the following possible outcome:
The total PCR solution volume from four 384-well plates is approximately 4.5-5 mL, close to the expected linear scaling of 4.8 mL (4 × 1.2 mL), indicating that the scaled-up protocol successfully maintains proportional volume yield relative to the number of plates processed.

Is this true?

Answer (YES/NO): NO